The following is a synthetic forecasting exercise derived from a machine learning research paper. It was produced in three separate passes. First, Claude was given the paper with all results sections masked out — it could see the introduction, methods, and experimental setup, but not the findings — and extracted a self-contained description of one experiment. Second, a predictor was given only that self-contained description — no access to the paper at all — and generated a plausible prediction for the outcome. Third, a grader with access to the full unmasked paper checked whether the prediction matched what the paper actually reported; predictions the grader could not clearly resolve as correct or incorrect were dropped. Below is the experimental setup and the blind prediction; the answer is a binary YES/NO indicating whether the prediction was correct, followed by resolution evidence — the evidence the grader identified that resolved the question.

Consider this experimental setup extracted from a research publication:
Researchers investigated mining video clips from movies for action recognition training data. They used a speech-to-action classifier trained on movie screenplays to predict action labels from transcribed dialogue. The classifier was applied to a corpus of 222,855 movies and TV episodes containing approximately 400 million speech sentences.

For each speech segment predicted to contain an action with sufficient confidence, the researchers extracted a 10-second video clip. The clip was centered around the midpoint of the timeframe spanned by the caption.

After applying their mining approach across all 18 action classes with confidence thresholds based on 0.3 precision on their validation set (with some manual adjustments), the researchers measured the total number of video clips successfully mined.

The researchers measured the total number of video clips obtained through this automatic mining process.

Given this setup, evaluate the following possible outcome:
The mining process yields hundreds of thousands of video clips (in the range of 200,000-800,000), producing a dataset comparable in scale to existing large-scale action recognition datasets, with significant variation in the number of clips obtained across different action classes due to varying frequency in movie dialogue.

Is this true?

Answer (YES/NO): NO